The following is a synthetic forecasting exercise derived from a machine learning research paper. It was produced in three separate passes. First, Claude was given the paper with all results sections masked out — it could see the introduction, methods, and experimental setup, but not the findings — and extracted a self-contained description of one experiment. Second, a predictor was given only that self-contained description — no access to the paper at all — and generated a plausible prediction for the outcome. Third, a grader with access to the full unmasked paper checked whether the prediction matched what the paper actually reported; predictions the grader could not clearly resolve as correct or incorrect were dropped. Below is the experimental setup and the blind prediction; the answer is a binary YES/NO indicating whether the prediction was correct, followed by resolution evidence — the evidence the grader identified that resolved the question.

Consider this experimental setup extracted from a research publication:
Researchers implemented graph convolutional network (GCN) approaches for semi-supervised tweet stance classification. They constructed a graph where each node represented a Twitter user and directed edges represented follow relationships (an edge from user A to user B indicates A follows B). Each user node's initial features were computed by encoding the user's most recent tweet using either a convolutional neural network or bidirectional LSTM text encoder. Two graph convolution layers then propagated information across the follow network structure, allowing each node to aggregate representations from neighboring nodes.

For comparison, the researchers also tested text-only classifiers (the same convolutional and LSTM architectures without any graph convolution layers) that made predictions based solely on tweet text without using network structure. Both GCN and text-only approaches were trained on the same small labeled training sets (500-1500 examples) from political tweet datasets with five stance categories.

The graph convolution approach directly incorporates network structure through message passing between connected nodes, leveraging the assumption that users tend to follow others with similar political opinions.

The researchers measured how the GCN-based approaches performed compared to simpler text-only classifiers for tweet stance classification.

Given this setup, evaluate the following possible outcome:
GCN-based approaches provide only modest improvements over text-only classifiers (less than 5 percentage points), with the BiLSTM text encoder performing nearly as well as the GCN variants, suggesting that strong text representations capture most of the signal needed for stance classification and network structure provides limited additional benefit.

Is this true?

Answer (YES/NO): YES